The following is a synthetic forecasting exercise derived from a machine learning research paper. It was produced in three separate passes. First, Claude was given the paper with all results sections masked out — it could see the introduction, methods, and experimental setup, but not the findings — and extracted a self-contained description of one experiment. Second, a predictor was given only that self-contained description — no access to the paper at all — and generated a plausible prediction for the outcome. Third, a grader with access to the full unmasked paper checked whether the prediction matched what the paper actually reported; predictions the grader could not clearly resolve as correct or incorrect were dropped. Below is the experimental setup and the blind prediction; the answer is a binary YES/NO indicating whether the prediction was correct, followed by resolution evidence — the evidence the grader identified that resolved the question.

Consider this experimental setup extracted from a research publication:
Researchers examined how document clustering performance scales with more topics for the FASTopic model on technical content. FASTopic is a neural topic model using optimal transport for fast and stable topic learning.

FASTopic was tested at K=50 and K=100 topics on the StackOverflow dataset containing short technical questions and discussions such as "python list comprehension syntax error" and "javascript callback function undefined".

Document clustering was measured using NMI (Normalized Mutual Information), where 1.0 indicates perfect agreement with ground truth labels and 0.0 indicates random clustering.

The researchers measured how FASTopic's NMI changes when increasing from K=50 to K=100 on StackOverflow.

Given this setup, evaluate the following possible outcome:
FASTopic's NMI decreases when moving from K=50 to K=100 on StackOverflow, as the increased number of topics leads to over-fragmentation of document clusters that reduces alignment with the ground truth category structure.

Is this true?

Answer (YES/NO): NO